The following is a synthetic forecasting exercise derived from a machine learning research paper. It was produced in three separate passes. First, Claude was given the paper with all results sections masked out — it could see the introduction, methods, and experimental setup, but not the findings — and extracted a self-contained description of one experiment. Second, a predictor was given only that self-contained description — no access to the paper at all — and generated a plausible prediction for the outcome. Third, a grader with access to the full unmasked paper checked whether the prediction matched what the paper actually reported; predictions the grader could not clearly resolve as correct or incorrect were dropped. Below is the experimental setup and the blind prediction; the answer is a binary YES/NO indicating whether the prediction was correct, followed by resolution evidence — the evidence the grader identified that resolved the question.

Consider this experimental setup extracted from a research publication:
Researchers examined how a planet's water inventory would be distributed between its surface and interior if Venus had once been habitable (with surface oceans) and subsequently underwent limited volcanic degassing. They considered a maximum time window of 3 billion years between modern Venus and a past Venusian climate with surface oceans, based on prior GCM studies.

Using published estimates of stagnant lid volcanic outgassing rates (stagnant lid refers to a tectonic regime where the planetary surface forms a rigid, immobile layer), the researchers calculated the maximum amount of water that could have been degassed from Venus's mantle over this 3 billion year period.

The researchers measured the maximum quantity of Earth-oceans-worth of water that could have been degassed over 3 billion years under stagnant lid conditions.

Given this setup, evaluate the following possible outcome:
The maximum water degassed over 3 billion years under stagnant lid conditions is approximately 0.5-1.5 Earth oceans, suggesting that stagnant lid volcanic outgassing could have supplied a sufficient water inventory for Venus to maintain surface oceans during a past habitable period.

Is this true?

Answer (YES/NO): NO